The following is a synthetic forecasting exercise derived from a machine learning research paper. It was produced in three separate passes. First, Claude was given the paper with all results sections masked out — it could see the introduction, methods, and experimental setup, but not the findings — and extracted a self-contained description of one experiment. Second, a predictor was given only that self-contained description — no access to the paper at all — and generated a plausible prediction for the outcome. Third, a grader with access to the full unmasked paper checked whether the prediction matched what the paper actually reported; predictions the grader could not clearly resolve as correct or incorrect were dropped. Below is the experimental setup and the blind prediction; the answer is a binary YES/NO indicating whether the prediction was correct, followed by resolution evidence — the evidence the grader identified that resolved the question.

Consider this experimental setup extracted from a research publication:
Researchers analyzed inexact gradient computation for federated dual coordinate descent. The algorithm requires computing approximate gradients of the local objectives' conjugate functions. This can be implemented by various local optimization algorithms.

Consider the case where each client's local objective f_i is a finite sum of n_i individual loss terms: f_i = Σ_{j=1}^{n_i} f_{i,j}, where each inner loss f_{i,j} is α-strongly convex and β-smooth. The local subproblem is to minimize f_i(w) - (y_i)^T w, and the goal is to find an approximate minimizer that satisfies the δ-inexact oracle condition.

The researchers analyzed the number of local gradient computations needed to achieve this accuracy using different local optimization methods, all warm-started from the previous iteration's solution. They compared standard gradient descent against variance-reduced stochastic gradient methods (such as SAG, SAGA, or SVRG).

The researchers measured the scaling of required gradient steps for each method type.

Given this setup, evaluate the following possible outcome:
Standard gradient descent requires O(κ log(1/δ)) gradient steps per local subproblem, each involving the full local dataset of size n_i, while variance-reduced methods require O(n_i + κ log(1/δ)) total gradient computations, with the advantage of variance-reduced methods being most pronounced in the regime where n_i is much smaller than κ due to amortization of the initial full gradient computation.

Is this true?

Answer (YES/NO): NO